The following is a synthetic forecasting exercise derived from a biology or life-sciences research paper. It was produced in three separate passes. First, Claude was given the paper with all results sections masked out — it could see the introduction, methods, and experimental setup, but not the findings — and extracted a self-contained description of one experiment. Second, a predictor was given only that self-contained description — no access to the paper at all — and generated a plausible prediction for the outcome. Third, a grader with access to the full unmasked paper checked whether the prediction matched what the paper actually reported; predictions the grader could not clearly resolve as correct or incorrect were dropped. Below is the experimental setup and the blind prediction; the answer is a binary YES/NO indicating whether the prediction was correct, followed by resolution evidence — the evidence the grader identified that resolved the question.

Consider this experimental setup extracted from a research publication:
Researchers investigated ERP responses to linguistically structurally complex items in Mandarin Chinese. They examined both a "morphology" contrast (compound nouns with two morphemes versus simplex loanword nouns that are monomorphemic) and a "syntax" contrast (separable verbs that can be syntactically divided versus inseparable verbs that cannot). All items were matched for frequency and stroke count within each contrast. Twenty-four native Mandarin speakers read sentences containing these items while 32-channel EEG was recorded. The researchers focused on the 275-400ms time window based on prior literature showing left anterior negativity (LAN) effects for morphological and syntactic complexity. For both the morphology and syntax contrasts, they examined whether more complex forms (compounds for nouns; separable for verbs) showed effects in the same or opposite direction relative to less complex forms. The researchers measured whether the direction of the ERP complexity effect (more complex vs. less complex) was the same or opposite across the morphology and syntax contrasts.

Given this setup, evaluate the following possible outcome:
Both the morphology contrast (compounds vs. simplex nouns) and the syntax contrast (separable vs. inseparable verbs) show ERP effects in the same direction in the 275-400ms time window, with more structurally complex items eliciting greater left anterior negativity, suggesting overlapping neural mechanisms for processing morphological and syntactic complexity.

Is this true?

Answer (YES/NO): YES